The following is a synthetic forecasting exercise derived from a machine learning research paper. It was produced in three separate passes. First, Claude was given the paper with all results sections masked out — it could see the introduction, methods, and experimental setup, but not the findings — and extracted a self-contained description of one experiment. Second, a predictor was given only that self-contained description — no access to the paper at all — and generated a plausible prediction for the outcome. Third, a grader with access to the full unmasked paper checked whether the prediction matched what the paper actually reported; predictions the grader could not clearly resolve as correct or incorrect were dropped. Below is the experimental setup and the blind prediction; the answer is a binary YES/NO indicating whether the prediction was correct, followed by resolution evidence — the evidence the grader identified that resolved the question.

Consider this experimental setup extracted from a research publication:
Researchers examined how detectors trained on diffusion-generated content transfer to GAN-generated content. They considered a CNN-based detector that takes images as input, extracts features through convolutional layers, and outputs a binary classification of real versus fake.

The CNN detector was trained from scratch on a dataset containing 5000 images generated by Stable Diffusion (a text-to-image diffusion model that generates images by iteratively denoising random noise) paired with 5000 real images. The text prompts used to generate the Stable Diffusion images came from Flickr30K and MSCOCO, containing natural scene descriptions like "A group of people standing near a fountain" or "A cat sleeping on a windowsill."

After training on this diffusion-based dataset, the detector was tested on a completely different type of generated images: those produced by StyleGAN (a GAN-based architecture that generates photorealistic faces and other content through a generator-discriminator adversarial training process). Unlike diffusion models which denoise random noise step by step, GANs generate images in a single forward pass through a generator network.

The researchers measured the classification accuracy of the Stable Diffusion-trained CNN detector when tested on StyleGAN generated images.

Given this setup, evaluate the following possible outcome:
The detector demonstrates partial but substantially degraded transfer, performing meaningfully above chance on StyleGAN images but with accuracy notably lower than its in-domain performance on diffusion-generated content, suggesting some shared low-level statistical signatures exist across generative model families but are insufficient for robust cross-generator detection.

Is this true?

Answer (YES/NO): YES